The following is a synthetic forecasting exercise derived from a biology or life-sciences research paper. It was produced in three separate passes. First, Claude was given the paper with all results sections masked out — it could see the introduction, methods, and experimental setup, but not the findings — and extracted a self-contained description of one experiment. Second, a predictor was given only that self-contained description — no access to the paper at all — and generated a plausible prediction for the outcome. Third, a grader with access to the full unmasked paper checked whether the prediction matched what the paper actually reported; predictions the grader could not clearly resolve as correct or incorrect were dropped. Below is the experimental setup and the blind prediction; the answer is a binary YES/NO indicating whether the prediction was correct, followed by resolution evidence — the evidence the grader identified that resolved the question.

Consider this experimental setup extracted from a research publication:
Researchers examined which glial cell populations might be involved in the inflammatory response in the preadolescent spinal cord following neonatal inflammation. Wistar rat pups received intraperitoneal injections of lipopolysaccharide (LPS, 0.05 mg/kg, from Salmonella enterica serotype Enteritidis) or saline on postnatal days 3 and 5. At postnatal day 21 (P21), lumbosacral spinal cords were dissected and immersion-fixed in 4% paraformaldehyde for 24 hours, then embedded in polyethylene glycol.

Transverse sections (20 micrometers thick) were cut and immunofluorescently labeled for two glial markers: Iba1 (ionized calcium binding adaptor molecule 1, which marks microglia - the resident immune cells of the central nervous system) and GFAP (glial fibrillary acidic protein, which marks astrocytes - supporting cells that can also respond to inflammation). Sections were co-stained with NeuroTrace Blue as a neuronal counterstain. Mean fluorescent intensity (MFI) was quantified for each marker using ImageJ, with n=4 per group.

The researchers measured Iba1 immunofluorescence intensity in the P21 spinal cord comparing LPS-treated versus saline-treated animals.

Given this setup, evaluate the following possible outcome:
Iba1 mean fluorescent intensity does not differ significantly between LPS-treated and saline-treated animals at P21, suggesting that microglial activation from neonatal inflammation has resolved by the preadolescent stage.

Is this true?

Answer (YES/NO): YES